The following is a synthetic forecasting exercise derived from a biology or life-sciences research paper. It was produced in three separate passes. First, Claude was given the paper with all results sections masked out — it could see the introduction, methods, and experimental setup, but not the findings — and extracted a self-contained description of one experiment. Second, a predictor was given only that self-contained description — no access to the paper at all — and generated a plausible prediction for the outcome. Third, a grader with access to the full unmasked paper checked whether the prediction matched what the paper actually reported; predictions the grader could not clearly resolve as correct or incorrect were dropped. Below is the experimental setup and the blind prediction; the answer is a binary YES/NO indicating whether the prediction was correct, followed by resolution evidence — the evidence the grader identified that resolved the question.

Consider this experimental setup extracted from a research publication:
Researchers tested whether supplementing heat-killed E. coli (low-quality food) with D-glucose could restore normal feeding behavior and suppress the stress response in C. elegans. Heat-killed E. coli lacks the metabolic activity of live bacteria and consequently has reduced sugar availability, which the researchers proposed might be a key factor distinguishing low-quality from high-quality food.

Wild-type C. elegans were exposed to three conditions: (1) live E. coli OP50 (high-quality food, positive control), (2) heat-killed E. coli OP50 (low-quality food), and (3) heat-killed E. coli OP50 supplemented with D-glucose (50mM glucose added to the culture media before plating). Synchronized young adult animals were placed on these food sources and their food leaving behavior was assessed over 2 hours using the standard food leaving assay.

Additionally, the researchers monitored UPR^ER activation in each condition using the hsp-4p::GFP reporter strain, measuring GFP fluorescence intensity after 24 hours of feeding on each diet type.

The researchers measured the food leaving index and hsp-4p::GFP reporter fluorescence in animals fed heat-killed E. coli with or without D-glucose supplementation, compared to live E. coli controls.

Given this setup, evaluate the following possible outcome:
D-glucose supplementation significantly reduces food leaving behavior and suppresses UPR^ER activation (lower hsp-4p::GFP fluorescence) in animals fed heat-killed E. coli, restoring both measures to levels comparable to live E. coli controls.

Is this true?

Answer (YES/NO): NO